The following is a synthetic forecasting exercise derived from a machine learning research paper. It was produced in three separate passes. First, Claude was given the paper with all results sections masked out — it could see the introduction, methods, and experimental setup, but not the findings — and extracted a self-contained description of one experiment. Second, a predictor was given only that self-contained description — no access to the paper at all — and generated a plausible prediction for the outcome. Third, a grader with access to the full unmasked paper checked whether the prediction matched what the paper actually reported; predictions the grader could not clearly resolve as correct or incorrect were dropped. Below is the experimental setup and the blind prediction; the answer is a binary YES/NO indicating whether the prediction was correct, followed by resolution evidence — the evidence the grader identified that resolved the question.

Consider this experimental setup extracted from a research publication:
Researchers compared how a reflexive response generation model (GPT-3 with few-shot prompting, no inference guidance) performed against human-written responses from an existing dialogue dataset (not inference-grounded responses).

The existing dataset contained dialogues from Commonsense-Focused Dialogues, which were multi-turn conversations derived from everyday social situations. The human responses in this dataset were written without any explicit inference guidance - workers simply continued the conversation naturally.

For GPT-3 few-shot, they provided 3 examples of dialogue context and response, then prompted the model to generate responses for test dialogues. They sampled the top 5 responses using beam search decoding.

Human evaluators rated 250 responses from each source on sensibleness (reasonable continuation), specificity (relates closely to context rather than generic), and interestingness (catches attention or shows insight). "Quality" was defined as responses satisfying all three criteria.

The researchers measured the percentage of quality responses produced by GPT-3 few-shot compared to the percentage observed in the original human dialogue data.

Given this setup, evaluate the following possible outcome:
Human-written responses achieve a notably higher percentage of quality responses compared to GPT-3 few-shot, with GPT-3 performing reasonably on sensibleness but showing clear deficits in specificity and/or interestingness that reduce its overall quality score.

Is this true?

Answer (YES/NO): YES